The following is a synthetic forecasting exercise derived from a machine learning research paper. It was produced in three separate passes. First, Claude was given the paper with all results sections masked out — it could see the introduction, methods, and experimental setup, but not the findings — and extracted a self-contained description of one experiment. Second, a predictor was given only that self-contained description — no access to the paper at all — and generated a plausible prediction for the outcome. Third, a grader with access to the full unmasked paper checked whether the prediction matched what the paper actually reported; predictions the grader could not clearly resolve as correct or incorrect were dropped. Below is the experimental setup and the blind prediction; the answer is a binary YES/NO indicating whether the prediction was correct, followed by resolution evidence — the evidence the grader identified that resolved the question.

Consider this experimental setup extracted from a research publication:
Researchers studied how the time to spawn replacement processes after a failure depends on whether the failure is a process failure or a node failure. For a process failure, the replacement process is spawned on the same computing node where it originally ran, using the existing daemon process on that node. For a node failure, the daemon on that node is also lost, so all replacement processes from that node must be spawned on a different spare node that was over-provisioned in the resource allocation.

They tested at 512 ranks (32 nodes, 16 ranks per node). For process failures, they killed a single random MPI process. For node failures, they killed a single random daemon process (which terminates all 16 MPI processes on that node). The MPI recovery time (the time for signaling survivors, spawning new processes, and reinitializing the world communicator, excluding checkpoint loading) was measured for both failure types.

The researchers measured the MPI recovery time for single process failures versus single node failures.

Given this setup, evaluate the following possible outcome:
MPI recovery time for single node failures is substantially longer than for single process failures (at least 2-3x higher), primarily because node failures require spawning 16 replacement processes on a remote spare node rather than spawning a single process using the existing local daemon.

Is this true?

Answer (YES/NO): YES